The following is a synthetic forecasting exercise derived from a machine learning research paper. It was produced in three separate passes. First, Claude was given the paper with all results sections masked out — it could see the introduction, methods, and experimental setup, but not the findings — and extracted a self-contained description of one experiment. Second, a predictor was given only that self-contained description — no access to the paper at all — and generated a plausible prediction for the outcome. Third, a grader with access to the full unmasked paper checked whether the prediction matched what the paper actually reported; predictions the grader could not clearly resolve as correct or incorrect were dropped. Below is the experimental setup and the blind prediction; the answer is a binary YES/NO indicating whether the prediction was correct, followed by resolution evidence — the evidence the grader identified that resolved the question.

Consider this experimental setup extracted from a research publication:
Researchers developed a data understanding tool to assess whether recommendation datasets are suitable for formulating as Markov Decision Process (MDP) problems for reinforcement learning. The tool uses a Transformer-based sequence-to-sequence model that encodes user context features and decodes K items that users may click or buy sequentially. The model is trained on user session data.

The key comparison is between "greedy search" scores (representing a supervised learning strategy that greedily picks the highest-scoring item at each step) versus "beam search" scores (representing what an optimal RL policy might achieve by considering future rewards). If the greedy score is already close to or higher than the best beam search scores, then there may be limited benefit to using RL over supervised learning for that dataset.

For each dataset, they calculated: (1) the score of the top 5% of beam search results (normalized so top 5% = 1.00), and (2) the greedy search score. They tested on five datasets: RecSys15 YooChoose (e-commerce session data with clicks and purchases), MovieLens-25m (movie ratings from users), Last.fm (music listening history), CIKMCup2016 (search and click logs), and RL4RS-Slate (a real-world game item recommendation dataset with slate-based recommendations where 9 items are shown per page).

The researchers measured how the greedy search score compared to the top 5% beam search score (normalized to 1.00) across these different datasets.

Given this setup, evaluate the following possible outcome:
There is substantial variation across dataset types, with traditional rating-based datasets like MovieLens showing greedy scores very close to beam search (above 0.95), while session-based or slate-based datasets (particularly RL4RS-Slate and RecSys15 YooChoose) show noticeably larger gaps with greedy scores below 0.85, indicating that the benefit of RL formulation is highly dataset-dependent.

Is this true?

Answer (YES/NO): NO